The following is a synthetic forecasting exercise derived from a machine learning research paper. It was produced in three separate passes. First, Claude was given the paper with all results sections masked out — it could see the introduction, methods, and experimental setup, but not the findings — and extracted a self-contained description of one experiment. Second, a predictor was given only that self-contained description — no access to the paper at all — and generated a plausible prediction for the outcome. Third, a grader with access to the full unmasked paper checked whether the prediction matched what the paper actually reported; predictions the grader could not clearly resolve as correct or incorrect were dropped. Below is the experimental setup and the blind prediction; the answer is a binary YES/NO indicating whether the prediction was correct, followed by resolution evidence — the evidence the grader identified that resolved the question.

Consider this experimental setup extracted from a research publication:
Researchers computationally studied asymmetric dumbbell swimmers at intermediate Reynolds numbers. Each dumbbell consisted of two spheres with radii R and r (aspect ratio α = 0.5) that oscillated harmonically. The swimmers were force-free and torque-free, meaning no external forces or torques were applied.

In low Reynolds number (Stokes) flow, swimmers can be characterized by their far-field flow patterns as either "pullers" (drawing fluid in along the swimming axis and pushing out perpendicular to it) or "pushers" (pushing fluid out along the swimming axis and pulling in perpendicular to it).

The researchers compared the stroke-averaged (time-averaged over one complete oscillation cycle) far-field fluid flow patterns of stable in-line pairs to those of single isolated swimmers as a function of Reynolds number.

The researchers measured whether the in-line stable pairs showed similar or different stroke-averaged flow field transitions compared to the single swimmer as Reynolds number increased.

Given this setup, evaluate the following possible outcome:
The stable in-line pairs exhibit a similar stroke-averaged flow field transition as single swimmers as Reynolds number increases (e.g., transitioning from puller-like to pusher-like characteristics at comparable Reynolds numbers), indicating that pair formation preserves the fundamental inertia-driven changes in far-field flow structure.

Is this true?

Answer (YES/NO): YES